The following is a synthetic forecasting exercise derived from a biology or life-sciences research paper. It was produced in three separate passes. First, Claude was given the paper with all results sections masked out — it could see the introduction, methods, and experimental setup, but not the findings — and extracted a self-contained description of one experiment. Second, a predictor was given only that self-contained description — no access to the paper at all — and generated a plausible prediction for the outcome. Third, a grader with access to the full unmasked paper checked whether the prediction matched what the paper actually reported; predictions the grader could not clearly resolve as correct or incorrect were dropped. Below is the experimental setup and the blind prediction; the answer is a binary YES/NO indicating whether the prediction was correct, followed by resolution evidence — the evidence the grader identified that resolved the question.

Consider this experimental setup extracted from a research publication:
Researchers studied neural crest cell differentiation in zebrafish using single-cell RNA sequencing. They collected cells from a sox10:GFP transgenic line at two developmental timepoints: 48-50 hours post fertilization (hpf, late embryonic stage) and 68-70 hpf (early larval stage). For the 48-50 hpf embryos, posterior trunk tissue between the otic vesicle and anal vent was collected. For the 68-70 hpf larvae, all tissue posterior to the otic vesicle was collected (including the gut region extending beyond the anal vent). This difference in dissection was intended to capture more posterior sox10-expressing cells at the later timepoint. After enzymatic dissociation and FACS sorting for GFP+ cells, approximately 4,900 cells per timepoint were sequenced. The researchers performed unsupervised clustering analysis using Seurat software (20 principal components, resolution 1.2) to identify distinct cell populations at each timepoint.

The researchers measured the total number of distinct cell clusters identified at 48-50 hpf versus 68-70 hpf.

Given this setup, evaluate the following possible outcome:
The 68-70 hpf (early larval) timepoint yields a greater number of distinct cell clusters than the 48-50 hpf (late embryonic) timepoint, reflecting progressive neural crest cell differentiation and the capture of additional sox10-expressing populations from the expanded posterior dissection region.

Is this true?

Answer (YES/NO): YES